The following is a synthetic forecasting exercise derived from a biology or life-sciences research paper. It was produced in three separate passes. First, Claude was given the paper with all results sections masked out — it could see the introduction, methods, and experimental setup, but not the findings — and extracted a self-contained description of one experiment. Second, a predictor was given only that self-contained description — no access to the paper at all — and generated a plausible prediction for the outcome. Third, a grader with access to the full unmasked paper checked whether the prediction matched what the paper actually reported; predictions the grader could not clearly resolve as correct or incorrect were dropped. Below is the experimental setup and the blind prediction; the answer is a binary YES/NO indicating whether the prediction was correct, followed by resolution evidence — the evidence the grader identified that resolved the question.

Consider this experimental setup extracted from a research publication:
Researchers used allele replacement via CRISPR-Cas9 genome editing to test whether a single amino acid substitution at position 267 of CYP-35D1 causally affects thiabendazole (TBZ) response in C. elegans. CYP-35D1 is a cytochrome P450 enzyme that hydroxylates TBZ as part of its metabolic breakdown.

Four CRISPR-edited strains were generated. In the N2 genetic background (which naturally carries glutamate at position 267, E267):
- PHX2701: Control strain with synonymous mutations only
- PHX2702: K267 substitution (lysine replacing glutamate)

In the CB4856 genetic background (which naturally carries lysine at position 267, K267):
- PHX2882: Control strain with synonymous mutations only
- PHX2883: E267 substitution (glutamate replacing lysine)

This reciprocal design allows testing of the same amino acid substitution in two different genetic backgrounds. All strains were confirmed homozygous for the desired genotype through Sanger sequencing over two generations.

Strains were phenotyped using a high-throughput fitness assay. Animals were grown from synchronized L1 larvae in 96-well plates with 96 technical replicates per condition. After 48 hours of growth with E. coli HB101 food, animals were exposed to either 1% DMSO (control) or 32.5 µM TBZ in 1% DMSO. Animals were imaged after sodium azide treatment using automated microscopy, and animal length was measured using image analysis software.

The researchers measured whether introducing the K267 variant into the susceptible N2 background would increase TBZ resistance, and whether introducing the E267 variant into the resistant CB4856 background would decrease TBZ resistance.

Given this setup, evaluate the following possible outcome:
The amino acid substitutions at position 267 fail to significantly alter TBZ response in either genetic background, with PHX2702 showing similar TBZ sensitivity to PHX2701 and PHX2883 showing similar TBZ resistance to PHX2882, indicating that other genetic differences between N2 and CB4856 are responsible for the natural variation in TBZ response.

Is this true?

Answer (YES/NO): NO